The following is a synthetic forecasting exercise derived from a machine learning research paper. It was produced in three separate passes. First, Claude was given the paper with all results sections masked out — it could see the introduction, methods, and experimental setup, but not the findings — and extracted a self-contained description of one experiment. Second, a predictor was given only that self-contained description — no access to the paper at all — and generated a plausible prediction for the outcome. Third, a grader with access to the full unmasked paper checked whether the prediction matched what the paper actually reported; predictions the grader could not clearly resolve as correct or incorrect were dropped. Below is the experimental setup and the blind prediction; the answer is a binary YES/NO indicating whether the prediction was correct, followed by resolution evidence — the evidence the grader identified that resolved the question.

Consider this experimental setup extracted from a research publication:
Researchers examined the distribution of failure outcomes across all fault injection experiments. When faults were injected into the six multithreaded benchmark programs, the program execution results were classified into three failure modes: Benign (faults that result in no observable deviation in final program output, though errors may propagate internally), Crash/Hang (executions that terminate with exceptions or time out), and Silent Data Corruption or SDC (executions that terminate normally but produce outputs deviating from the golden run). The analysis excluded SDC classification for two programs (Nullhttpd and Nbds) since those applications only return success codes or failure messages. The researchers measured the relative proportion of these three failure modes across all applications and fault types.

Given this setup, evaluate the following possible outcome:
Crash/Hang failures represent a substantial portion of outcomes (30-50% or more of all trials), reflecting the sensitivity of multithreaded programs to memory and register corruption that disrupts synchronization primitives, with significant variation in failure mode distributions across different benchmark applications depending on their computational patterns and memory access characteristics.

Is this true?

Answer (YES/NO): NO